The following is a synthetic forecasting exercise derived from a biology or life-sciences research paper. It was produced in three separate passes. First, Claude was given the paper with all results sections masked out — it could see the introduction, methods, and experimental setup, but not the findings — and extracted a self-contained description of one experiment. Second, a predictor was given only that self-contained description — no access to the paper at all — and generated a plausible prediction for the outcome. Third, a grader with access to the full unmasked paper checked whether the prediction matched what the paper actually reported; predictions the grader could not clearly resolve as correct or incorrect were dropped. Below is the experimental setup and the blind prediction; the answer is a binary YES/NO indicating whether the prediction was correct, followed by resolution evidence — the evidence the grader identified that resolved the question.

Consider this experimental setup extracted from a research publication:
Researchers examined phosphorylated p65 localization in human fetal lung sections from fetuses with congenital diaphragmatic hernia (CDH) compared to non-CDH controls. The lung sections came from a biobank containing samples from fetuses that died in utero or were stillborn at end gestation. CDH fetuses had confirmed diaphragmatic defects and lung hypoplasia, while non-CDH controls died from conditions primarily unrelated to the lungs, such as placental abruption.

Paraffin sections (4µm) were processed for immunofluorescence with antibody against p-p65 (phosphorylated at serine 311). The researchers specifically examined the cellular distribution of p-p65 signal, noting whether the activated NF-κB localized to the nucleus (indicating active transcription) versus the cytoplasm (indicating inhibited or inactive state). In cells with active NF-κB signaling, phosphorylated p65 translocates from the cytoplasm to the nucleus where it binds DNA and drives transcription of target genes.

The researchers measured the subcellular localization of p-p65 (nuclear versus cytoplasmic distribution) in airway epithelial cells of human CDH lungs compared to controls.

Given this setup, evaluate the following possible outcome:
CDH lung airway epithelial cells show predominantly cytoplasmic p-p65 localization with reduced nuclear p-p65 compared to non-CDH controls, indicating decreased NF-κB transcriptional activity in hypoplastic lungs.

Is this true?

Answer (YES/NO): NO